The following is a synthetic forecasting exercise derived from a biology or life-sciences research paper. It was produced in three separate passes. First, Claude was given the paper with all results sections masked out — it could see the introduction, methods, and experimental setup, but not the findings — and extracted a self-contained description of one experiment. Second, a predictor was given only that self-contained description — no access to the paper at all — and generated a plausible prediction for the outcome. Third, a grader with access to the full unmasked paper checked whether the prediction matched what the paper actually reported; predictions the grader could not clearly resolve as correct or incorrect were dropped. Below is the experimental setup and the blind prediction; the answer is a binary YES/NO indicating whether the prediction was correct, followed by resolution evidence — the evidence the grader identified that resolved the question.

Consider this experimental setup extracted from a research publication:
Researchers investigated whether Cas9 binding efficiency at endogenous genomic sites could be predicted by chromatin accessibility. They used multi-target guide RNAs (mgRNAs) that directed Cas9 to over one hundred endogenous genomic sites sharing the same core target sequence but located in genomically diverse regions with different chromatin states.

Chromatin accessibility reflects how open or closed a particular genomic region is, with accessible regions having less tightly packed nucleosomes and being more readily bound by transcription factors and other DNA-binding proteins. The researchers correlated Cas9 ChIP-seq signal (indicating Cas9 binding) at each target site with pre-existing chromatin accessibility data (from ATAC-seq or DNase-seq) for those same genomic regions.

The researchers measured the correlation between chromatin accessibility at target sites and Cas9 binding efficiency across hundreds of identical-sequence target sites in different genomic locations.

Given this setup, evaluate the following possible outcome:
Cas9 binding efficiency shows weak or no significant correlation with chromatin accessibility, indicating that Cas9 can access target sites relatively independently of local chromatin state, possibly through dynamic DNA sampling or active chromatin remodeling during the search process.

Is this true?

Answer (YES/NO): NO